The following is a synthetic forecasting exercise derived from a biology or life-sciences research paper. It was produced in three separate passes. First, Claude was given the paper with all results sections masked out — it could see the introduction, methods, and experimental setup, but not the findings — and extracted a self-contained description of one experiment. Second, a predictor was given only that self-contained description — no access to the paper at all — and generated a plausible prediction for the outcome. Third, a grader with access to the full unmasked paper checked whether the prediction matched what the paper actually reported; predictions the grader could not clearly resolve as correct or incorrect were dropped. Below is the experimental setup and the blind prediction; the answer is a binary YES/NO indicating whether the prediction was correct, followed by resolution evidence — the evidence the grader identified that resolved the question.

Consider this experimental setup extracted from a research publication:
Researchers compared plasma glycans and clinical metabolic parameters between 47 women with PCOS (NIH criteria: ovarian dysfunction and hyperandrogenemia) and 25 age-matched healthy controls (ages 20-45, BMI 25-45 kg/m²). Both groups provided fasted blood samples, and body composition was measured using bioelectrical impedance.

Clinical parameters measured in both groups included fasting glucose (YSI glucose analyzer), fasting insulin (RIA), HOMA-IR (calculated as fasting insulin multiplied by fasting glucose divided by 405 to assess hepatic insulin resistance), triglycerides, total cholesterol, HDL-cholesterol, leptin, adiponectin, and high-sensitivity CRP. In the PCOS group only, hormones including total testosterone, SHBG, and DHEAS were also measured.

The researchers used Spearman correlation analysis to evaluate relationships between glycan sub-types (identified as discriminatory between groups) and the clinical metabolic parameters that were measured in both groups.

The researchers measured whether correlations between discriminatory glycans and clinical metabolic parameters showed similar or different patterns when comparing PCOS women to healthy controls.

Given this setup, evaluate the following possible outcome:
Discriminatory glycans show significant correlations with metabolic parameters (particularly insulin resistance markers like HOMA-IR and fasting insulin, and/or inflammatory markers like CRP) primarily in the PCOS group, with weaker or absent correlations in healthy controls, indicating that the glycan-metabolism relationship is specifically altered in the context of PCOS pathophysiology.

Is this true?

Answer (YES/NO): NO